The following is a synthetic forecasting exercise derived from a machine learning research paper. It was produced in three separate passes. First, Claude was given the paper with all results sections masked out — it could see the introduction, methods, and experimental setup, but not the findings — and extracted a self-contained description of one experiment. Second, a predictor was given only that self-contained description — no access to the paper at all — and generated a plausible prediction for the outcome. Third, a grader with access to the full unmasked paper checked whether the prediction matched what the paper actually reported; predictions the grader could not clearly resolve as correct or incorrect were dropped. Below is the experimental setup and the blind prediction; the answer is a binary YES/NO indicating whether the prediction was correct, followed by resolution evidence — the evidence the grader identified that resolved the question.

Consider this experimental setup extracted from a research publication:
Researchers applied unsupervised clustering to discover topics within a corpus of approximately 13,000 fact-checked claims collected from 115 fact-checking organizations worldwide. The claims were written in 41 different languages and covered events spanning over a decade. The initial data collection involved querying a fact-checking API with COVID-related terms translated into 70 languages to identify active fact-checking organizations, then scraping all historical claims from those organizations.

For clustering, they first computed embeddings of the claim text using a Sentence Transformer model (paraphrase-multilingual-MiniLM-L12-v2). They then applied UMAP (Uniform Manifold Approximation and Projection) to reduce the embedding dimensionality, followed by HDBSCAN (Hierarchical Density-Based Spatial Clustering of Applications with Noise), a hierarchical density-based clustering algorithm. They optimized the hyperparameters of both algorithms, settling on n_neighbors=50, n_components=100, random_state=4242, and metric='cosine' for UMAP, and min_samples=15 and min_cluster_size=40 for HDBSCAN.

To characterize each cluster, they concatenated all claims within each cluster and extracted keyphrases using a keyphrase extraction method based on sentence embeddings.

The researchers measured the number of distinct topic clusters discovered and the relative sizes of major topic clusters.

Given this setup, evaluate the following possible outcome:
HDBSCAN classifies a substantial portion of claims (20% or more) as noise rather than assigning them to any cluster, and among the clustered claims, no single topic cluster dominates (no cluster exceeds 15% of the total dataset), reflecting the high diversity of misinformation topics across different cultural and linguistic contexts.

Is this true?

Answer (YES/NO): NO